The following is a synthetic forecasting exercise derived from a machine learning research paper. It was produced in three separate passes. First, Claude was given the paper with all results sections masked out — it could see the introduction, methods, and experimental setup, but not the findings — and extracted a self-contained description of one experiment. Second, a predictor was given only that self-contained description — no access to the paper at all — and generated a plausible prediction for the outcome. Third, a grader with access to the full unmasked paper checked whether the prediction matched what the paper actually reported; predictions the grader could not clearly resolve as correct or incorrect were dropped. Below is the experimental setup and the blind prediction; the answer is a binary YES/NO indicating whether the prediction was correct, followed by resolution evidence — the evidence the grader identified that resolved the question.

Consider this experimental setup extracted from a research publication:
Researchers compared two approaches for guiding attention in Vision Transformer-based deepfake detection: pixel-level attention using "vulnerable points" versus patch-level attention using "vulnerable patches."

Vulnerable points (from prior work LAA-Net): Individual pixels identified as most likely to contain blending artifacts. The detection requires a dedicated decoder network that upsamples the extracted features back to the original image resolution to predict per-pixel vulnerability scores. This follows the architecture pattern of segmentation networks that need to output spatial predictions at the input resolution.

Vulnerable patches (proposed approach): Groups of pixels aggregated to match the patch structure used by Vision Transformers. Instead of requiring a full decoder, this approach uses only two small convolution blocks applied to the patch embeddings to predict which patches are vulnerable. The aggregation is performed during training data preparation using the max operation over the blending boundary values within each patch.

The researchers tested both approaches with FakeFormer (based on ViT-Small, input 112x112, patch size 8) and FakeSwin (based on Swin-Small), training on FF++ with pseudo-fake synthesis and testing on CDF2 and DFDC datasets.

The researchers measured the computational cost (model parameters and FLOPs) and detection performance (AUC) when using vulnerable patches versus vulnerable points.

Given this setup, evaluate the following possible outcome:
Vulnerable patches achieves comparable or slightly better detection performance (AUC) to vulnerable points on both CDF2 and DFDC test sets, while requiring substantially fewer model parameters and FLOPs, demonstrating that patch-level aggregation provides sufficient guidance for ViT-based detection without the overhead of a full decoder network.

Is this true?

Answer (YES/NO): YES